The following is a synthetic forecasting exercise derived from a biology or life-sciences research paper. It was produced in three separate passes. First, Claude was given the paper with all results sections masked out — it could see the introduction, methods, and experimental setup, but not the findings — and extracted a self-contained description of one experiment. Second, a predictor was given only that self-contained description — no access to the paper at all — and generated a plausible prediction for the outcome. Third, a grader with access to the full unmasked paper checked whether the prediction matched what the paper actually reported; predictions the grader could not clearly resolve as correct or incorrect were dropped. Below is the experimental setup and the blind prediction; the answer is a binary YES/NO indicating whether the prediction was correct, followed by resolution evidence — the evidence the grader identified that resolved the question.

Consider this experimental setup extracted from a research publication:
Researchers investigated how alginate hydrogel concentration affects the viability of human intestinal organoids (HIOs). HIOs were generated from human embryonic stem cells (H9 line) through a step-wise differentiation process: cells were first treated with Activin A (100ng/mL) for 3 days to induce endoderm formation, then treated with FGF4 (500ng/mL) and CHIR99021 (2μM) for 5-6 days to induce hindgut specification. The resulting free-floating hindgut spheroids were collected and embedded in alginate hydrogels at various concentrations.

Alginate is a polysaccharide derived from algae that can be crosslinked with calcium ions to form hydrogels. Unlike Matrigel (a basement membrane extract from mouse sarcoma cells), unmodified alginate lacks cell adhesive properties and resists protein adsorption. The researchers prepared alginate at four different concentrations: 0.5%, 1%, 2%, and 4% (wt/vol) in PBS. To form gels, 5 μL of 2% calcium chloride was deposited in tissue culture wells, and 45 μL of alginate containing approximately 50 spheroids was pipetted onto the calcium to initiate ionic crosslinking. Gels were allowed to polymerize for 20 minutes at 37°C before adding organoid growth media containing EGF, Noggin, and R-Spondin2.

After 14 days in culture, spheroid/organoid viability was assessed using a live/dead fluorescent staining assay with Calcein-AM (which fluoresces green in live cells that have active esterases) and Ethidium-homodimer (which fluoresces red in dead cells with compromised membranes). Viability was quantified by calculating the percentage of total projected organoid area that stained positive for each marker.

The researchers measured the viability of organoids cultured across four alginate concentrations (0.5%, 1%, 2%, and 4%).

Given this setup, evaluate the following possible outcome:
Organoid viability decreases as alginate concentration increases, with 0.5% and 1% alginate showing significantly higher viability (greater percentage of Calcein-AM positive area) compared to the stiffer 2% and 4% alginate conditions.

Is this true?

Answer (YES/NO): NO